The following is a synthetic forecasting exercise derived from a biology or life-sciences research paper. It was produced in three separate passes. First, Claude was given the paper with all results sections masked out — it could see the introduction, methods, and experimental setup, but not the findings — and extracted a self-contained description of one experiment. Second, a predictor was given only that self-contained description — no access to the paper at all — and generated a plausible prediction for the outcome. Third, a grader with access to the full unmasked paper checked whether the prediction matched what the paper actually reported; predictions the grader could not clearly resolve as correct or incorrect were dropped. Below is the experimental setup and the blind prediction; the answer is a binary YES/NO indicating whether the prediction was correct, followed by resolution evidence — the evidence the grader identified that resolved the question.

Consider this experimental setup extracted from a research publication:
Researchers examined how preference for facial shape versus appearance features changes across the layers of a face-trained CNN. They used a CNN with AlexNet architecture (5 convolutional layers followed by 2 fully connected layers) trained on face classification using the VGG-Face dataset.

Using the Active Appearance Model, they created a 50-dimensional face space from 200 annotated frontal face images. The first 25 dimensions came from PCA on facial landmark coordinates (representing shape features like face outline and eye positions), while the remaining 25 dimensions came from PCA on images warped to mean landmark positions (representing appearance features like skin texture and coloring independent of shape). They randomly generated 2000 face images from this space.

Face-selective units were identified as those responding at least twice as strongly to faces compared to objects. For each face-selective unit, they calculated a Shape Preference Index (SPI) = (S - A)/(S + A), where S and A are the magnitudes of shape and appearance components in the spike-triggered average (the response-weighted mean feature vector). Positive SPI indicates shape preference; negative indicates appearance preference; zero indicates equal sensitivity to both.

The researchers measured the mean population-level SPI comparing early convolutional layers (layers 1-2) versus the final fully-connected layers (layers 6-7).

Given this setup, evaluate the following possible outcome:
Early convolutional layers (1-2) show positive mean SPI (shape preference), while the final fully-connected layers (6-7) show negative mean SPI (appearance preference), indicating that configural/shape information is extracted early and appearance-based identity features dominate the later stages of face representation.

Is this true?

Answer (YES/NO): NO